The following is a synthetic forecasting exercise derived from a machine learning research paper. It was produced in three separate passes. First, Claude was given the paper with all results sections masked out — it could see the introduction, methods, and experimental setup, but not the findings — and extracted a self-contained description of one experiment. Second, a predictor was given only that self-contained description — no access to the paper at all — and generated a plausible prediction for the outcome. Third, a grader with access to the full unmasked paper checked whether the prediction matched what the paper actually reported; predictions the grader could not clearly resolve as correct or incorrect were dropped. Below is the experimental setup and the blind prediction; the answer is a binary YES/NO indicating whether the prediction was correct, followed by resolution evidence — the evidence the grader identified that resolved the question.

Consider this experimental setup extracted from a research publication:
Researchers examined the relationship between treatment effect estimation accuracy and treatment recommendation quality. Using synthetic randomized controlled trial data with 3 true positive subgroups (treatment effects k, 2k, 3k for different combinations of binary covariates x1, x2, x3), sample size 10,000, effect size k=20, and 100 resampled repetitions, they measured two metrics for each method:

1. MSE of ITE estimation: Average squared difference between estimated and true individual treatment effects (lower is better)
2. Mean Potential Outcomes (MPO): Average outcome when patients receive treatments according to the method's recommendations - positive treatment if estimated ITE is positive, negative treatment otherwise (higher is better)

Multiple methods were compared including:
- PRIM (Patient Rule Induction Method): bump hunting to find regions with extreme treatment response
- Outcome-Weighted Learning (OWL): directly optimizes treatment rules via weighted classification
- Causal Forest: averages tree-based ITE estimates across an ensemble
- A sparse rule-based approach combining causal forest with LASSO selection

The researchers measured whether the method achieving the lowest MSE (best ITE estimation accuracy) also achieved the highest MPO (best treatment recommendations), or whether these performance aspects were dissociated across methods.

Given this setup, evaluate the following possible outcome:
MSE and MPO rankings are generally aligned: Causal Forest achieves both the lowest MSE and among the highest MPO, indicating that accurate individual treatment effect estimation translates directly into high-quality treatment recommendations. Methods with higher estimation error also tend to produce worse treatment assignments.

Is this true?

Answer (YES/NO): NO